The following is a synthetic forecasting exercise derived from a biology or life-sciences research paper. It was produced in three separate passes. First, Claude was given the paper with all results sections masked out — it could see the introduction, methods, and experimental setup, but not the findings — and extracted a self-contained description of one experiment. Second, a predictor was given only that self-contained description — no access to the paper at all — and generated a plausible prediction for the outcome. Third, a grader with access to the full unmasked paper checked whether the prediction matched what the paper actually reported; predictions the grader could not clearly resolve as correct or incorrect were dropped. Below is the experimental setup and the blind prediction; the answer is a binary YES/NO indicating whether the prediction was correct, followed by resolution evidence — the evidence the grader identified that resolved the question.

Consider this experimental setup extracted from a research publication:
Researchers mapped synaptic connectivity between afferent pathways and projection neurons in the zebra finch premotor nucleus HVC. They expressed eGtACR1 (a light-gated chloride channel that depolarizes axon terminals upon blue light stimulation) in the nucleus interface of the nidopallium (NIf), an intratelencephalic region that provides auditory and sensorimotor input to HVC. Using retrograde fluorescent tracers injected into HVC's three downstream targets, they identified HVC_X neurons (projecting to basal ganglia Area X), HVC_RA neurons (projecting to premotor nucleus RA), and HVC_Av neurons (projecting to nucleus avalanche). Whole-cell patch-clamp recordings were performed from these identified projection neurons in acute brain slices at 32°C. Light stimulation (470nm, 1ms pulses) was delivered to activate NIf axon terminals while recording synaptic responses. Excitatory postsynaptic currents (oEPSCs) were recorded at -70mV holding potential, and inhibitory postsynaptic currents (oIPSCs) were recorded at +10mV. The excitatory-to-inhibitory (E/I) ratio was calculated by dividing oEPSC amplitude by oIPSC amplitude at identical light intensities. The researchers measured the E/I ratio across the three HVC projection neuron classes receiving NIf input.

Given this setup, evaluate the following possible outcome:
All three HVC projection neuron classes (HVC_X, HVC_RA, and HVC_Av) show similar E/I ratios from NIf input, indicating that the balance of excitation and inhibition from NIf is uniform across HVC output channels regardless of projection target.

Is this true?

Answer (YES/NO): YES